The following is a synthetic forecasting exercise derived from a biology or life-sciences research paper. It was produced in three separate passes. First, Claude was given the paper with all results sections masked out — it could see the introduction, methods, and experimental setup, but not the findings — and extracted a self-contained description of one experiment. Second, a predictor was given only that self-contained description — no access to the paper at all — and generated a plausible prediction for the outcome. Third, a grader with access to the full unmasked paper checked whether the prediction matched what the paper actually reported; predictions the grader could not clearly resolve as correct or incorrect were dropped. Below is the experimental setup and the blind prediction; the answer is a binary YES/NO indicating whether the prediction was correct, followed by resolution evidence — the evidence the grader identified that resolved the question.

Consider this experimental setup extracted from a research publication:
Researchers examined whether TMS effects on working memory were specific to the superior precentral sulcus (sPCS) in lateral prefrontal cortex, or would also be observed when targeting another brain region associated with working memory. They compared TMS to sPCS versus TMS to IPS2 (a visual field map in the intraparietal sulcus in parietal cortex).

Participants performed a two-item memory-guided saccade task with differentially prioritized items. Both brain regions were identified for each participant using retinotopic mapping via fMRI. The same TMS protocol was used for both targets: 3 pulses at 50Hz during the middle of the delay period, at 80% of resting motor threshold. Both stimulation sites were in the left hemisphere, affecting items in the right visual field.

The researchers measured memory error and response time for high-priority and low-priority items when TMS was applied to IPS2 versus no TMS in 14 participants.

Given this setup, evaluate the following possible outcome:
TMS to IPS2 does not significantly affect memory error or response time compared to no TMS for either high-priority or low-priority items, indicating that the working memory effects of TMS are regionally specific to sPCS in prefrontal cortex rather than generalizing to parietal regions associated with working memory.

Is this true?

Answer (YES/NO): YES